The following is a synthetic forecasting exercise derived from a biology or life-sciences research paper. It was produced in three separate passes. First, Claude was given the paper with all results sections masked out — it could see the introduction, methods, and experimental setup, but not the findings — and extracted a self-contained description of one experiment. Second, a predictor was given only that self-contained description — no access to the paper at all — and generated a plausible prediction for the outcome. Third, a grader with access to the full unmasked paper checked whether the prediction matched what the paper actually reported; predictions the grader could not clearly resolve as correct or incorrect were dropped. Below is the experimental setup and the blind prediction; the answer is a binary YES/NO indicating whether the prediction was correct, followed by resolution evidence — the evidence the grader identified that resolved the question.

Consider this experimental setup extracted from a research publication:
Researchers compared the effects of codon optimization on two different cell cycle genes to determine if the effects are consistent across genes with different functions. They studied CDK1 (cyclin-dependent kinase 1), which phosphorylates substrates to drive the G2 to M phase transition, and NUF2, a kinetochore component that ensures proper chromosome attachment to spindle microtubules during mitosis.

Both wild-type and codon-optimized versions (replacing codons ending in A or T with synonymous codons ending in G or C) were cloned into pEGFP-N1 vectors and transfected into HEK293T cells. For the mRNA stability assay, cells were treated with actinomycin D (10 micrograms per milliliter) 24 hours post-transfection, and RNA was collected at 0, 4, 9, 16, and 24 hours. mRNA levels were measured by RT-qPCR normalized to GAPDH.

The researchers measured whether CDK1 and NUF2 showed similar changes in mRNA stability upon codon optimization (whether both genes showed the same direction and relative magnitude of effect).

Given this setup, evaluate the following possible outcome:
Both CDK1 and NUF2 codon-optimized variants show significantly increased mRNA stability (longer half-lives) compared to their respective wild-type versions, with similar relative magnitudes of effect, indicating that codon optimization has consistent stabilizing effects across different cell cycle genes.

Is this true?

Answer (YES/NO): YES